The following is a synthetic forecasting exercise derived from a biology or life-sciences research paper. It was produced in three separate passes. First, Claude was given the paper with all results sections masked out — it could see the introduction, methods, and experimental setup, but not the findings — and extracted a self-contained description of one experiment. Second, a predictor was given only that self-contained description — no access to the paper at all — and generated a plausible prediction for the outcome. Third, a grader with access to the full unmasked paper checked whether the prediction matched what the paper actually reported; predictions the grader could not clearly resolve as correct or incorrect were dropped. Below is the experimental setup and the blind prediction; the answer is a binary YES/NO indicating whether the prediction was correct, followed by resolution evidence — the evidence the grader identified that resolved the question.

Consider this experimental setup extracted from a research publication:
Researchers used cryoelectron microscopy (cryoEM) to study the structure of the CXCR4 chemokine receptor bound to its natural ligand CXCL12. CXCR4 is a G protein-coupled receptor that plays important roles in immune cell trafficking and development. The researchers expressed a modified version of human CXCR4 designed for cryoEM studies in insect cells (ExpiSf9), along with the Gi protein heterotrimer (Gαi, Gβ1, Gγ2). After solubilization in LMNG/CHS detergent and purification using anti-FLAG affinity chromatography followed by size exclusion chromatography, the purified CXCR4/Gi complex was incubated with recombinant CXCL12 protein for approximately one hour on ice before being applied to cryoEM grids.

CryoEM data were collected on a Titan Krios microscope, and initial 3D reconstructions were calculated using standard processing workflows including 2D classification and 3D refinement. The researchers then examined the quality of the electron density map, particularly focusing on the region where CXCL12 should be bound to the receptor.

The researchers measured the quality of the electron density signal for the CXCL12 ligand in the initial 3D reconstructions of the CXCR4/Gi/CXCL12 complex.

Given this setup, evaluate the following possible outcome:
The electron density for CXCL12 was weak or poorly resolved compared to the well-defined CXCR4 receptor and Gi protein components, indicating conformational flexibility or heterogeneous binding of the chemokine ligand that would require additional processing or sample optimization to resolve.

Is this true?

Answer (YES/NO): YES